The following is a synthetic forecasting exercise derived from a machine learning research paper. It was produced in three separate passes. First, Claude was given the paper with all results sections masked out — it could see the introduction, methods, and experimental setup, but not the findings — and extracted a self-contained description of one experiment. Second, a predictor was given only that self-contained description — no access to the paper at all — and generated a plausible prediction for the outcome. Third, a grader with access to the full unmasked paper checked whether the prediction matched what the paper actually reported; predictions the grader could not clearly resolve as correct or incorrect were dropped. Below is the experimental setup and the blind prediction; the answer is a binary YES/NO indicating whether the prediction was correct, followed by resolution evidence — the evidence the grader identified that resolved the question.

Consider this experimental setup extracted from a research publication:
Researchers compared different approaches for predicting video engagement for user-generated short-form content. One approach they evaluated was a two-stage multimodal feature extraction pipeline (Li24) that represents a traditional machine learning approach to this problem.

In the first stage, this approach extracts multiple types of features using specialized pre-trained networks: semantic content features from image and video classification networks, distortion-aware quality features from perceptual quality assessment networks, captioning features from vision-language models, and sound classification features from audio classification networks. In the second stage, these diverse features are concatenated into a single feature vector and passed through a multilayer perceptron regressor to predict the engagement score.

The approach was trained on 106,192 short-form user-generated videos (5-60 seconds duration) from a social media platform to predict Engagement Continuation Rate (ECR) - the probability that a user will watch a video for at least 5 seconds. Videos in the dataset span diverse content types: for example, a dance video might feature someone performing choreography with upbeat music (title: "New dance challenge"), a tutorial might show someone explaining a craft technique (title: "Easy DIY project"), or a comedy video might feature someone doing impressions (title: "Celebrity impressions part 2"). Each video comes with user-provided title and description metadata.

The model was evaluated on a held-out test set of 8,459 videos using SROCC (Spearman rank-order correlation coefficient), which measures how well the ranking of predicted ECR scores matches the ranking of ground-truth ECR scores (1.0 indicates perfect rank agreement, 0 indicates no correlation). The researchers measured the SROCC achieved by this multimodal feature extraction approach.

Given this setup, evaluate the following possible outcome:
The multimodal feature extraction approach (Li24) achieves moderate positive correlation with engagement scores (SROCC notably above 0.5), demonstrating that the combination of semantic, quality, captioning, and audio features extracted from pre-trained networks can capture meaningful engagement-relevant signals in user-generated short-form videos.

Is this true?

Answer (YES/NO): YES